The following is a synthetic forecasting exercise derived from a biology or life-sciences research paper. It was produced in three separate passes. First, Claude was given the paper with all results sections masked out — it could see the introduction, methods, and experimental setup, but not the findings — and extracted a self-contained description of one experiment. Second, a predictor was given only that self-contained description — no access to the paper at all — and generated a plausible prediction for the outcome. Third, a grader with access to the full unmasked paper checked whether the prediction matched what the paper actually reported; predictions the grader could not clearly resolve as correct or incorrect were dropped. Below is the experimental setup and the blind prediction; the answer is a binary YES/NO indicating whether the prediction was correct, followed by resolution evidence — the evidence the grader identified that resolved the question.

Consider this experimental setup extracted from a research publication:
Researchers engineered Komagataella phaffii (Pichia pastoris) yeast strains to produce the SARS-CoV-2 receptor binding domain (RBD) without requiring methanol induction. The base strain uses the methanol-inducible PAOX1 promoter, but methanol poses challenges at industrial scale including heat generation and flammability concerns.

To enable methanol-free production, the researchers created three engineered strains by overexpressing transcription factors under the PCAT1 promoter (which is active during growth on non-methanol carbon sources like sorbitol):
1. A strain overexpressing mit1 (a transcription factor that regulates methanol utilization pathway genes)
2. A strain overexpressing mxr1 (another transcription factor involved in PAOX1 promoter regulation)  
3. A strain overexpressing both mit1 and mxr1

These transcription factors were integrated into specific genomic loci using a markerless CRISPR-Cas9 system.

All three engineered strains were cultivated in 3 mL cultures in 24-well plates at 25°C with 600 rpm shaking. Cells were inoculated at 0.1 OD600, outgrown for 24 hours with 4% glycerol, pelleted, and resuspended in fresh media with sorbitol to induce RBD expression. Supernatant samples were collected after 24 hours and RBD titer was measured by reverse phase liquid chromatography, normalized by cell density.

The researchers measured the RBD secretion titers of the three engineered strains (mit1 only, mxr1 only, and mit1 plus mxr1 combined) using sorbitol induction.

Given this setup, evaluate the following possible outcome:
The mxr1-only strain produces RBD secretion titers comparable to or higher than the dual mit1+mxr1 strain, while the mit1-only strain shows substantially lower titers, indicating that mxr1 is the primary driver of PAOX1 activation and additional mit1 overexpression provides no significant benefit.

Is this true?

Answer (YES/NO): NO